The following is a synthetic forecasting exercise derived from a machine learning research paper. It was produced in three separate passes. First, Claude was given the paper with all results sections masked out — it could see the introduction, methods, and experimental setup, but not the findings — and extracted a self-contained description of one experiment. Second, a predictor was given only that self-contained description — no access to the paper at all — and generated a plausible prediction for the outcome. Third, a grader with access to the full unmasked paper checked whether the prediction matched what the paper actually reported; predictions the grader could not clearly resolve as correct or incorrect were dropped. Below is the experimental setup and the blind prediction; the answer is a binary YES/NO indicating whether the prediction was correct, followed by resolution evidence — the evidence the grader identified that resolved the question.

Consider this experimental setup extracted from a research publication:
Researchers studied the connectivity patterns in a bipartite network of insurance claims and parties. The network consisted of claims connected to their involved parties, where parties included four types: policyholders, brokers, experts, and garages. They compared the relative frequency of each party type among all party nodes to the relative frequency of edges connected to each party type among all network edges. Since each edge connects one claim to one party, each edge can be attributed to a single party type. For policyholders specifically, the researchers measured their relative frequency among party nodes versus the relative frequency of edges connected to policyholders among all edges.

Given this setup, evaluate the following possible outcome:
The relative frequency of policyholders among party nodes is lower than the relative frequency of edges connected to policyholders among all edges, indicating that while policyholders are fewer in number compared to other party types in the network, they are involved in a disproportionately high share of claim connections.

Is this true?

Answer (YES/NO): NO